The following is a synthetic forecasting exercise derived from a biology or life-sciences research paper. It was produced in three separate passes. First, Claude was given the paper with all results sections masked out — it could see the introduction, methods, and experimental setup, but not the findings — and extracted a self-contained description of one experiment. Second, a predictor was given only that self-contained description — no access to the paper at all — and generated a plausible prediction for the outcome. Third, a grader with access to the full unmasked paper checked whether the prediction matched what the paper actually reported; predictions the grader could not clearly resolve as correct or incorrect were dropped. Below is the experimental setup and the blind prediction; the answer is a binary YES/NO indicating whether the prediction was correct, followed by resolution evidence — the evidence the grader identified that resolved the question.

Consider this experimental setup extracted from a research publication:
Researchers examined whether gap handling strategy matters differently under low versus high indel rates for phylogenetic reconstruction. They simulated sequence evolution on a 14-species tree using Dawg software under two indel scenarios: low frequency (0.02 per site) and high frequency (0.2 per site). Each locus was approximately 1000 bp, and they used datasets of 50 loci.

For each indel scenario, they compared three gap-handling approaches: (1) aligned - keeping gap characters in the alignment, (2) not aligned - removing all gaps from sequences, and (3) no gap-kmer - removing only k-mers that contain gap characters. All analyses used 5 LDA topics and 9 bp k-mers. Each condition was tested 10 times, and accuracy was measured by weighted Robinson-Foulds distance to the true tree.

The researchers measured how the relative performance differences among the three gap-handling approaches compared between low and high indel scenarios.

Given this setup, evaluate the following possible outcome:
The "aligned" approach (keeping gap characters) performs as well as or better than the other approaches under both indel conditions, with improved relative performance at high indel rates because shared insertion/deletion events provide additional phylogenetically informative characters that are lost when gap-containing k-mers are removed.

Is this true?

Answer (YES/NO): NO